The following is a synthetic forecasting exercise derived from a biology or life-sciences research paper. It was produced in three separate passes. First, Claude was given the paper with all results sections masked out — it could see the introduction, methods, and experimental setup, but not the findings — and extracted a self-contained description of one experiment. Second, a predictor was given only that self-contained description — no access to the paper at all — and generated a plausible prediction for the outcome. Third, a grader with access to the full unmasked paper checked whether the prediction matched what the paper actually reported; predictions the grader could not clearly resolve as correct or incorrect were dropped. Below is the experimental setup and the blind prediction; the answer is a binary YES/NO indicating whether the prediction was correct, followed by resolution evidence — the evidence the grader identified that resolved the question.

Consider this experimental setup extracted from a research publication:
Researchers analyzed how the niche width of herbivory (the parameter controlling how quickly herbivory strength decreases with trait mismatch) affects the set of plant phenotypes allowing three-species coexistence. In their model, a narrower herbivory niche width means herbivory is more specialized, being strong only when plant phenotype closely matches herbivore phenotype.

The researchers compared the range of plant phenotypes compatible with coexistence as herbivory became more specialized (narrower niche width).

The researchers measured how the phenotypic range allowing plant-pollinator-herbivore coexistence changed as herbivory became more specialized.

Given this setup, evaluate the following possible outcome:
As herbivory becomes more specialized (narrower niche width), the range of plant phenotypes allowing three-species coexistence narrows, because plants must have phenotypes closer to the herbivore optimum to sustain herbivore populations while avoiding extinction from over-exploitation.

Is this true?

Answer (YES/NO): NO